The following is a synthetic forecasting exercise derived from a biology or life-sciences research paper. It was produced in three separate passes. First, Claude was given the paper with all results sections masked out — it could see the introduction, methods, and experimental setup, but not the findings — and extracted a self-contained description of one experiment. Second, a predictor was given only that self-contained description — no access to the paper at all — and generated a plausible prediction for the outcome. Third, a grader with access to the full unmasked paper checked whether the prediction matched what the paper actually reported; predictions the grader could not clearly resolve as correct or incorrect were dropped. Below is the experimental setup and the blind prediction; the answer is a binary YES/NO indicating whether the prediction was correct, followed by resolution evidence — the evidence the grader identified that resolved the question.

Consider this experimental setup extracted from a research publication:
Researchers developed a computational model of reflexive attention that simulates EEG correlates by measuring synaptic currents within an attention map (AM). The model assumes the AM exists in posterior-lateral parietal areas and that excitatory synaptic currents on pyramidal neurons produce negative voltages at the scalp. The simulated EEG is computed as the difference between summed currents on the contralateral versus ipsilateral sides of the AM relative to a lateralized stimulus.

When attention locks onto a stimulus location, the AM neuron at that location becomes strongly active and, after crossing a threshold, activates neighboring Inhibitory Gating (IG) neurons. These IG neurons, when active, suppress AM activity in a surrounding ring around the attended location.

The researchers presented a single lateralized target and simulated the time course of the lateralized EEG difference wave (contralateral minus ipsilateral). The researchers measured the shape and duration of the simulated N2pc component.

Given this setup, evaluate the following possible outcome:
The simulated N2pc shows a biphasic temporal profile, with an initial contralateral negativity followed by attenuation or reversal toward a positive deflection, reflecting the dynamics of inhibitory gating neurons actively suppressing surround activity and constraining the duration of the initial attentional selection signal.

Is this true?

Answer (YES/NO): YES